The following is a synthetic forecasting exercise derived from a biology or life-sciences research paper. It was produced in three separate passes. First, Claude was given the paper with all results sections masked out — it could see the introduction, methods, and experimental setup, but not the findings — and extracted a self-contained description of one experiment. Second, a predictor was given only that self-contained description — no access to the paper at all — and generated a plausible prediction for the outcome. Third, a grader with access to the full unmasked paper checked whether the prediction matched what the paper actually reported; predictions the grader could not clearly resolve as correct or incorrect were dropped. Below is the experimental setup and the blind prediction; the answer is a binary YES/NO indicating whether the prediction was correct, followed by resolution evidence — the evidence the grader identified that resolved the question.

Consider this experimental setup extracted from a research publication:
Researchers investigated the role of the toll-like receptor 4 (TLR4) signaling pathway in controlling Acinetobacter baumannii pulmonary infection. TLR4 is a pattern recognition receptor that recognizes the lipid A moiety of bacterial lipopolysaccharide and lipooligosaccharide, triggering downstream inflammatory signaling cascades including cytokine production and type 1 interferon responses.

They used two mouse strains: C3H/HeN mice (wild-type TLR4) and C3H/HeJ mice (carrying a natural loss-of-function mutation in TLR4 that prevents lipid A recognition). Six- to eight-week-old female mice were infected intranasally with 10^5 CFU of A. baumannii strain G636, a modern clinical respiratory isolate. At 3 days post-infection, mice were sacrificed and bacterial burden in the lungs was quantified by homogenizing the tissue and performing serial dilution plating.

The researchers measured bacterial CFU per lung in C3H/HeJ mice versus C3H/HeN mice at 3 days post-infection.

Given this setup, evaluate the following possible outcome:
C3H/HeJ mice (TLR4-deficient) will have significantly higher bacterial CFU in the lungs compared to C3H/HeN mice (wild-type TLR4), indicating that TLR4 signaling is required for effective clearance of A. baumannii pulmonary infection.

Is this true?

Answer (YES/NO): YES